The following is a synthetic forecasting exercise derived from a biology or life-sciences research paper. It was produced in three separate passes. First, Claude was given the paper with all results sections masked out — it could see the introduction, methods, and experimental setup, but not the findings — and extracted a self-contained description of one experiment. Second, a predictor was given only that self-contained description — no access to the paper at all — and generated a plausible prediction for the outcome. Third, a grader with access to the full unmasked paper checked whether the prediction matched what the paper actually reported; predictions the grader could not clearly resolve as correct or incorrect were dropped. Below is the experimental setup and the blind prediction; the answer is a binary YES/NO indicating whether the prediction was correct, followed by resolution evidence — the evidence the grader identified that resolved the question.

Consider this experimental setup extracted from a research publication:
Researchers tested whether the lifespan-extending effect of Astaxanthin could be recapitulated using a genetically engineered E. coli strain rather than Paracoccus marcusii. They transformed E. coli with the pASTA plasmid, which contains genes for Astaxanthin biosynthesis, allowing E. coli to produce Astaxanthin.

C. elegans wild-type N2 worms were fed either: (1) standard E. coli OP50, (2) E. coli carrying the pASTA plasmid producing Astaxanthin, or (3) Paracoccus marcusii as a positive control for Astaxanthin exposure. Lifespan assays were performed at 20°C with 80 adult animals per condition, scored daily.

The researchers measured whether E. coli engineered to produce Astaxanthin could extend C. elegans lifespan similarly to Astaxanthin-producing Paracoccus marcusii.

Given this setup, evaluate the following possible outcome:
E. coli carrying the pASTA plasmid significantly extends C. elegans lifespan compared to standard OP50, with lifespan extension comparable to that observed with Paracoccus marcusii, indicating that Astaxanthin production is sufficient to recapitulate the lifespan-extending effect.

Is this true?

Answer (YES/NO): YES